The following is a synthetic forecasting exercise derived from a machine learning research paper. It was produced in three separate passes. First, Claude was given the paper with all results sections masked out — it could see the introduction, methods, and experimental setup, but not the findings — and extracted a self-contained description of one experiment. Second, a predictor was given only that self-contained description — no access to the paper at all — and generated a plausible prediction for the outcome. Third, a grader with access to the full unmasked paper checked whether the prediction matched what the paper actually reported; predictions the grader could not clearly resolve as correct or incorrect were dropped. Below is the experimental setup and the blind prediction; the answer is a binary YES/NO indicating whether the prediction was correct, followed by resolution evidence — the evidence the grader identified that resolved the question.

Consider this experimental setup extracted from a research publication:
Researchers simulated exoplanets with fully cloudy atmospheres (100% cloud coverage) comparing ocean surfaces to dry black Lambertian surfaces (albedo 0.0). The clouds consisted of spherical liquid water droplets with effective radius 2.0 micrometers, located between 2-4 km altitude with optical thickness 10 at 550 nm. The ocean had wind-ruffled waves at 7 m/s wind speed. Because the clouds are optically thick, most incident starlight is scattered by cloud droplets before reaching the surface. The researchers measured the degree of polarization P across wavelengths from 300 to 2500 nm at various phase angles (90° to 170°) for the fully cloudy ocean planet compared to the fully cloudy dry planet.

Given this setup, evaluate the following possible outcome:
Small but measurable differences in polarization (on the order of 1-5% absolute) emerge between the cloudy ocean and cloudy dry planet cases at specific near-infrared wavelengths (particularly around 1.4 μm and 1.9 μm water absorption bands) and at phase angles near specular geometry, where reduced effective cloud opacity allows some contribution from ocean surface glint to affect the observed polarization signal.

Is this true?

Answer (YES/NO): NO